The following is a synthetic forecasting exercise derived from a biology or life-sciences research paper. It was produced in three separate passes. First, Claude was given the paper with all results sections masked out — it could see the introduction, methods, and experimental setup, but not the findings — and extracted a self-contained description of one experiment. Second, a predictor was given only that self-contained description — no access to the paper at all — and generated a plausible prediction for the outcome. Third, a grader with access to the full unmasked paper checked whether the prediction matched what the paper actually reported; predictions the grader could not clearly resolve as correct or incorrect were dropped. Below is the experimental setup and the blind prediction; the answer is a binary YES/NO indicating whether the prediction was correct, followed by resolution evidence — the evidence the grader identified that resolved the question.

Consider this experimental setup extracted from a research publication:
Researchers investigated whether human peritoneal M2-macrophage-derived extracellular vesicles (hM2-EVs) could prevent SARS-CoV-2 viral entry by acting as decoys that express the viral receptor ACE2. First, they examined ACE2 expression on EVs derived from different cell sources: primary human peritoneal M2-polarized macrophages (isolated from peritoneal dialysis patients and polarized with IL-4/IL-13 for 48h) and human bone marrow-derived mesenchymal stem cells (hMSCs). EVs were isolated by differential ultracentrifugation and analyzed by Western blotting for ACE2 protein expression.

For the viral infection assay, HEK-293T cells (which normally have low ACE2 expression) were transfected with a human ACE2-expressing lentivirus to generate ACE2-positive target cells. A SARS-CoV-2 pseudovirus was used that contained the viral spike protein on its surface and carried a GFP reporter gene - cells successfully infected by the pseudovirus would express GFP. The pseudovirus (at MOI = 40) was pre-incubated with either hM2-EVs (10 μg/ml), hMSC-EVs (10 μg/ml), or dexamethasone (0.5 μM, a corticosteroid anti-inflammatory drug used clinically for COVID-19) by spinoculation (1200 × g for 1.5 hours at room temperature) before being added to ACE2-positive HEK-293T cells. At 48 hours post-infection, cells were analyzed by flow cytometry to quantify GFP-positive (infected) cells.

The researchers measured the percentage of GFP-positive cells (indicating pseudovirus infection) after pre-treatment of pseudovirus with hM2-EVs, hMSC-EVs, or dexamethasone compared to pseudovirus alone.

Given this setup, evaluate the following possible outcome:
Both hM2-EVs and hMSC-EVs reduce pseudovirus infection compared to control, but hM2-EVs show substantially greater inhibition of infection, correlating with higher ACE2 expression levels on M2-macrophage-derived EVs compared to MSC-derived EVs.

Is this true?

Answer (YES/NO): NO